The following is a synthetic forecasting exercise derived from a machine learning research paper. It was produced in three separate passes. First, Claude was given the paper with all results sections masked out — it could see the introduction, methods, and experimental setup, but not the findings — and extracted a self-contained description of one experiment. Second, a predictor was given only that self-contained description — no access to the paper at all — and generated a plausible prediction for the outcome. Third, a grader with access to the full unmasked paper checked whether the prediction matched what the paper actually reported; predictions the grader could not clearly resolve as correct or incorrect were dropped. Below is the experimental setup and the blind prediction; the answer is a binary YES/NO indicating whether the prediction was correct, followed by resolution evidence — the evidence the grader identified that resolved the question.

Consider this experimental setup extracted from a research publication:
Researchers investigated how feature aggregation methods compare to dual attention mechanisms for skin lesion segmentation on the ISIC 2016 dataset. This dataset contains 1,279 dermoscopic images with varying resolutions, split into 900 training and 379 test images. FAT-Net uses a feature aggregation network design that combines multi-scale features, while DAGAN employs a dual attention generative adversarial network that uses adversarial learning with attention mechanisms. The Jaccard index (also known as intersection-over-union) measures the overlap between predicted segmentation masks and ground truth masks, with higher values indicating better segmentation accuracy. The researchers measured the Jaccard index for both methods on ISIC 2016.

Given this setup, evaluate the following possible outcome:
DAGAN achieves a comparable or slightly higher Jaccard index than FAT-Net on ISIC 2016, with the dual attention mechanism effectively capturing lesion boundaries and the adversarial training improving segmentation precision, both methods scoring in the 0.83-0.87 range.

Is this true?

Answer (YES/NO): NO